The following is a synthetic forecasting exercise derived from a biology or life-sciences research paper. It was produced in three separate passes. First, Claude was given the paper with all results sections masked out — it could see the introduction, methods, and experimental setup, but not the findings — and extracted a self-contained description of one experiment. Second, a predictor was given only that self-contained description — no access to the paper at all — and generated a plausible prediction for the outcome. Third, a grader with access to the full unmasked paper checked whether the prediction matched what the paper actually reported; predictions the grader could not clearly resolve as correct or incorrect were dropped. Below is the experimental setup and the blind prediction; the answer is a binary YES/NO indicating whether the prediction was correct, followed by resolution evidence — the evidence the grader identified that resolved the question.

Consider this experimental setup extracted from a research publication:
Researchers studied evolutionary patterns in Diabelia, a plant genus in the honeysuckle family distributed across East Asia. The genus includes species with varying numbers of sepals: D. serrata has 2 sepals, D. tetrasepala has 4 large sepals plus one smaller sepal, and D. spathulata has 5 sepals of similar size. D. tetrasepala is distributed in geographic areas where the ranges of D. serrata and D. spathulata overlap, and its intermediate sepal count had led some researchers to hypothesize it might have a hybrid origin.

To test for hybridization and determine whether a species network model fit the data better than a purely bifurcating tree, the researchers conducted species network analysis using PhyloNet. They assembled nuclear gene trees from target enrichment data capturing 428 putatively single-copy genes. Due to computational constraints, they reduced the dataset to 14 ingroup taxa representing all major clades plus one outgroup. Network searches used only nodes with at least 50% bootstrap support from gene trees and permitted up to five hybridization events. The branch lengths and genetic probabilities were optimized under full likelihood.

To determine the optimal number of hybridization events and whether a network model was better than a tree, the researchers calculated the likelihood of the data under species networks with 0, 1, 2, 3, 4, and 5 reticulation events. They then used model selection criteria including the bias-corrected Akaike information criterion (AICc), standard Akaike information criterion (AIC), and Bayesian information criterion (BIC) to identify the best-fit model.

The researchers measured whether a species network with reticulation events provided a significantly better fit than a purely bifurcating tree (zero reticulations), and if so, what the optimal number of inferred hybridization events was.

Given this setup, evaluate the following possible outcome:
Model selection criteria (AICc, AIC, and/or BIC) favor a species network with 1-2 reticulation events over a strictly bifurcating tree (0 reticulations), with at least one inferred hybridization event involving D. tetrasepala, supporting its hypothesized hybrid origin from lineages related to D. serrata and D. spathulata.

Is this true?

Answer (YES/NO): YES